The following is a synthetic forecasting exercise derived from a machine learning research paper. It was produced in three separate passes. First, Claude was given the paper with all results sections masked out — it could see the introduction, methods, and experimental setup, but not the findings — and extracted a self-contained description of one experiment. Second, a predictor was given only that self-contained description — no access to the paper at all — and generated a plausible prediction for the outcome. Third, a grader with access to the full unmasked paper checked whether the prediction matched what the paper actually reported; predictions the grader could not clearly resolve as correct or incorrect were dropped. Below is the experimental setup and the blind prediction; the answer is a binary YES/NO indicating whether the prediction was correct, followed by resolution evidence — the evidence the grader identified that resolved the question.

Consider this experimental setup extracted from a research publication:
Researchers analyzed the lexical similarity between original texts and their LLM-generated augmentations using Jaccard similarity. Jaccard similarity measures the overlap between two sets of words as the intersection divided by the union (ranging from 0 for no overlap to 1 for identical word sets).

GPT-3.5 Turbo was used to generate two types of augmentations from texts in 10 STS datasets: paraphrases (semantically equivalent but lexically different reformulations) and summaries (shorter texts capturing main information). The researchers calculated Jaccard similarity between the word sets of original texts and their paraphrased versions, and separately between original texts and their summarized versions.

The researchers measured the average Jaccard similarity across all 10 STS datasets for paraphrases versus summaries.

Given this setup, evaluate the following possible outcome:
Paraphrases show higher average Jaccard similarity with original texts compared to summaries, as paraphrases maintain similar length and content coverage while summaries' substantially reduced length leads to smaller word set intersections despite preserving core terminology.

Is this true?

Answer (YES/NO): NO